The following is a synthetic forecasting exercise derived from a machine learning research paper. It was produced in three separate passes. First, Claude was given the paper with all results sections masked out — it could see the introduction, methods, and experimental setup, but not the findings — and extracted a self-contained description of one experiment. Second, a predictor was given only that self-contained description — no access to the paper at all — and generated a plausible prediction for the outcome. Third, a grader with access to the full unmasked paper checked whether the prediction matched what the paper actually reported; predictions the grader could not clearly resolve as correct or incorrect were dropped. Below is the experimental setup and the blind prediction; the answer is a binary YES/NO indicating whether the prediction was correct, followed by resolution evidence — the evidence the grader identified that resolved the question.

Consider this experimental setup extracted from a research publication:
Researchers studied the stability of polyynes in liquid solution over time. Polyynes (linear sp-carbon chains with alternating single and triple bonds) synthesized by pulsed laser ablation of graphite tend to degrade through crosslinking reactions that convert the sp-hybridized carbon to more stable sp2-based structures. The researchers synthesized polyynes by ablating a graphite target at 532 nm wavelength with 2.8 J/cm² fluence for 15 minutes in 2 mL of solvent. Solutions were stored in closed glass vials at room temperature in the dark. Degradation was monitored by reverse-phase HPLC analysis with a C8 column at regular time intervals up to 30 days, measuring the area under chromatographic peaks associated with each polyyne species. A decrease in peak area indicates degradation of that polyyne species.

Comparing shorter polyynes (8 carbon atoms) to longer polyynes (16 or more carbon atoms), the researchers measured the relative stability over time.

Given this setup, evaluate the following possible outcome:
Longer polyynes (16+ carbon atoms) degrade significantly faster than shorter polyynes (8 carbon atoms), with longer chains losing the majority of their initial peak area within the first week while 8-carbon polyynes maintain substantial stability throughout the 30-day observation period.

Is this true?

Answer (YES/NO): YES